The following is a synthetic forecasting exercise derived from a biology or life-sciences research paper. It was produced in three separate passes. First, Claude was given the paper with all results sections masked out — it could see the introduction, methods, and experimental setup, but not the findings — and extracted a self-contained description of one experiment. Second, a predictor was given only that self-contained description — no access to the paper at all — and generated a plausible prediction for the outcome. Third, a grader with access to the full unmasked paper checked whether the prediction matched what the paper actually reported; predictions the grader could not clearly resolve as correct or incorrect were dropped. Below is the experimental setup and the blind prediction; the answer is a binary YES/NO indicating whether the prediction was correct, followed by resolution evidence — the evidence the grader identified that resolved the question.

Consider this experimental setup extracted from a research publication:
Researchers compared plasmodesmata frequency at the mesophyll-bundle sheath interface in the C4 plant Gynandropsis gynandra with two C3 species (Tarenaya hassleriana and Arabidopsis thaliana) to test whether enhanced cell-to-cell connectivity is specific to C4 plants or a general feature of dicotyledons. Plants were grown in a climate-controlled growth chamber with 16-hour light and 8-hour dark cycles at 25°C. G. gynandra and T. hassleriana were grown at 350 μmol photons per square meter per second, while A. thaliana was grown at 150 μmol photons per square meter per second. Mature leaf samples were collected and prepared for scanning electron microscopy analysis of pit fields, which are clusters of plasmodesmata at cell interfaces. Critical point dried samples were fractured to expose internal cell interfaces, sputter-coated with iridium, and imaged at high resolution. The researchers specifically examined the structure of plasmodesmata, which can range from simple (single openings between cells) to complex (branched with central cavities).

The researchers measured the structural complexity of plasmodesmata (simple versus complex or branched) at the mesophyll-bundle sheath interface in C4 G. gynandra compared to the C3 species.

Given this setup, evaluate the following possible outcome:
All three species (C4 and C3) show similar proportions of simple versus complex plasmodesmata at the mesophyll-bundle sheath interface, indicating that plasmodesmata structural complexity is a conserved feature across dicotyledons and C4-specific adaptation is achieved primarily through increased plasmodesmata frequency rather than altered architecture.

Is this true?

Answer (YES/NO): YES